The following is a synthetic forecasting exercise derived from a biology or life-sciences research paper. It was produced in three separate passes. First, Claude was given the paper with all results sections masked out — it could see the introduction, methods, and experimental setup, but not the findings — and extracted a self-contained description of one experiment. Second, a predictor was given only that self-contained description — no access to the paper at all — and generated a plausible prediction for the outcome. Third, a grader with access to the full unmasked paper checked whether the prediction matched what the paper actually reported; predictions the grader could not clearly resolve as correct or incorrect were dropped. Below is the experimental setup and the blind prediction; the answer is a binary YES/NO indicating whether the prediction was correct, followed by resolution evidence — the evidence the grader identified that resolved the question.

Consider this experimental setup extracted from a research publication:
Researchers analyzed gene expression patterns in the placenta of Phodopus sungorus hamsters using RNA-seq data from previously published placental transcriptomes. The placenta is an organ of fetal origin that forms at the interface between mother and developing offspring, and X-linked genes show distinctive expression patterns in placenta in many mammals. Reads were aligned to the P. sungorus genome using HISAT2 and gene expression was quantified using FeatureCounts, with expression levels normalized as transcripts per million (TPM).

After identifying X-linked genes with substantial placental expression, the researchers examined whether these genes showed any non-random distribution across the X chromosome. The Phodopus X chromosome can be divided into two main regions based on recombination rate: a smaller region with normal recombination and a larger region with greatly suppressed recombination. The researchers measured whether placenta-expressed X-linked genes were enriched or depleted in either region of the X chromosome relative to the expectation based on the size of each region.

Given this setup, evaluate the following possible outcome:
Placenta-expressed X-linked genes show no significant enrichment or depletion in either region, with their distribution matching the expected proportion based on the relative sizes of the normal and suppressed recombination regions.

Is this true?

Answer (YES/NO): NO